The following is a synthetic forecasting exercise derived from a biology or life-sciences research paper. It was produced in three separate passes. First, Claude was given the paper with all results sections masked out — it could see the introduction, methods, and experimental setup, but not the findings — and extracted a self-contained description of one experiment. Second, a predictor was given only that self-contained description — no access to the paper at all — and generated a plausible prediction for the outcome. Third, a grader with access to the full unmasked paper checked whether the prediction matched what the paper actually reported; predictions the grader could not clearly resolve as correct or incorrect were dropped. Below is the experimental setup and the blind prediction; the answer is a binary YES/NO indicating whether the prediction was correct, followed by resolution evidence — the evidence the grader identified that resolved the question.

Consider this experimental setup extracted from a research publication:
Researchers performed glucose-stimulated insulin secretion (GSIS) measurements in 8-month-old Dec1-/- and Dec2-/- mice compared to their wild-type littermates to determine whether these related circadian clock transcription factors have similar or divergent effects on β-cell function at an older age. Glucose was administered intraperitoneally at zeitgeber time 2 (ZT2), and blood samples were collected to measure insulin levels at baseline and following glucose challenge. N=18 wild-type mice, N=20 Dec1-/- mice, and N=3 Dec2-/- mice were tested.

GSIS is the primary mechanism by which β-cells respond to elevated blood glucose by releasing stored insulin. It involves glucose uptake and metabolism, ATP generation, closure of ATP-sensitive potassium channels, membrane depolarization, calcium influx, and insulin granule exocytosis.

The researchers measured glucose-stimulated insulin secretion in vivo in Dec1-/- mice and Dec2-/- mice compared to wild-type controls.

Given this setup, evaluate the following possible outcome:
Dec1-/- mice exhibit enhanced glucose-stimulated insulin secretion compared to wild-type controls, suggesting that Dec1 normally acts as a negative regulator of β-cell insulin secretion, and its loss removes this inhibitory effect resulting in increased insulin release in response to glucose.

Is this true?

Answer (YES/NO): NO